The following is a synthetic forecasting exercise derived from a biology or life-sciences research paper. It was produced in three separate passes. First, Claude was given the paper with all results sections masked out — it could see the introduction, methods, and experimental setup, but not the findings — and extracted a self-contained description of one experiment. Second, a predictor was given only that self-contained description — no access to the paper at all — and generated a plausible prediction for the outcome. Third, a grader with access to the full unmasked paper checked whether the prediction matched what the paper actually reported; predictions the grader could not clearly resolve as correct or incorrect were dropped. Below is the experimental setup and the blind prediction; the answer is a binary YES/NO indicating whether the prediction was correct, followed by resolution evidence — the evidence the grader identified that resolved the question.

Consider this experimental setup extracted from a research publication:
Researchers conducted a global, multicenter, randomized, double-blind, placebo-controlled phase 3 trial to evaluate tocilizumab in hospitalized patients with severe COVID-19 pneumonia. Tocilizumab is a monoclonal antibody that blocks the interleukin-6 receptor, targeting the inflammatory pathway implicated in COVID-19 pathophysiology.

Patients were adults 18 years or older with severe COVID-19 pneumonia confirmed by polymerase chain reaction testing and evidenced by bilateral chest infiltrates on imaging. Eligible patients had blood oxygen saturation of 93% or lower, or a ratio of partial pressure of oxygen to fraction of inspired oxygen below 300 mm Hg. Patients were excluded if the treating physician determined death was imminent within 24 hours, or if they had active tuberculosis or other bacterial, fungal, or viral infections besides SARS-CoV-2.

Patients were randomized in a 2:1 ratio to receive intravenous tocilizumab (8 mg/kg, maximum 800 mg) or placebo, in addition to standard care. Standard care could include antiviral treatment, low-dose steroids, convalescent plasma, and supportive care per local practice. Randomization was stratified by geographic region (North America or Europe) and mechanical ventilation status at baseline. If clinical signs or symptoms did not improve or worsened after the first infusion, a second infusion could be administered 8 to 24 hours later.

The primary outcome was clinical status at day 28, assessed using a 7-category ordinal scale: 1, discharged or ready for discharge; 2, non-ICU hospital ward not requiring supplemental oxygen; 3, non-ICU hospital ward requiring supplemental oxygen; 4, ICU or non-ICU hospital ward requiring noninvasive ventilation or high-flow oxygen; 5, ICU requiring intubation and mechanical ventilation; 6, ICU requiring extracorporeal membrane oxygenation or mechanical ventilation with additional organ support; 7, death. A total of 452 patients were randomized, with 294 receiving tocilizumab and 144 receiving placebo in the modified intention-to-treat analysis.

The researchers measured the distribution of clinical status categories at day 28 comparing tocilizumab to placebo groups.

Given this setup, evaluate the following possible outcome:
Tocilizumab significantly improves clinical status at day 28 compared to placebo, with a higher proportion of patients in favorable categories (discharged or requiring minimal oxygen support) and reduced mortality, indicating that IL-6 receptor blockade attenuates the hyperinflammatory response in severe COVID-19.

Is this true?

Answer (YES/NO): NO